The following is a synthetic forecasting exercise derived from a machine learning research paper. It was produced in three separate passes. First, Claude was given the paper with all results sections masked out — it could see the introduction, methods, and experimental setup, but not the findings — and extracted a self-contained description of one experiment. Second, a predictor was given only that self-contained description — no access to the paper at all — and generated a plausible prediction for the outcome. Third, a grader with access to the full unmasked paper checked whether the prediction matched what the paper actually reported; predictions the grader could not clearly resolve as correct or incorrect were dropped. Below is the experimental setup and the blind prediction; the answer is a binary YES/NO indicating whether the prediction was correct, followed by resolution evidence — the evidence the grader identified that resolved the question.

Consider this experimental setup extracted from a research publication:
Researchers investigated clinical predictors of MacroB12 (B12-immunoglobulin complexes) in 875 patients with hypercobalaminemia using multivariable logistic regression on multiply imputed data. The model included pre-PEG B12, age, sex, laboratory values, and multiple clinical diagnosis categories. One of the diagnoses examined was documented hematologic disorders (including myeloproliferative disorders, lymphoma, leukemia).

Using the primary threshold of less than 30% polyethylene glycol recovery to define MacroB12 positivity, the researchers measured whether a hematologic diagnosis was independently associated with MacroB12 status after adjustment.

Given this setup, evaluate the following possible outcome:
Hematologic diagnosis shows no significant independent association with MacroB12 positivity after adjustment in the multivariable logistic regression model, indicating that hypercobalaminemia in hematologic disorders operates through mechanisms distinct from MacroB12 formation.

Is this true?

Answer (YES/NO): NO